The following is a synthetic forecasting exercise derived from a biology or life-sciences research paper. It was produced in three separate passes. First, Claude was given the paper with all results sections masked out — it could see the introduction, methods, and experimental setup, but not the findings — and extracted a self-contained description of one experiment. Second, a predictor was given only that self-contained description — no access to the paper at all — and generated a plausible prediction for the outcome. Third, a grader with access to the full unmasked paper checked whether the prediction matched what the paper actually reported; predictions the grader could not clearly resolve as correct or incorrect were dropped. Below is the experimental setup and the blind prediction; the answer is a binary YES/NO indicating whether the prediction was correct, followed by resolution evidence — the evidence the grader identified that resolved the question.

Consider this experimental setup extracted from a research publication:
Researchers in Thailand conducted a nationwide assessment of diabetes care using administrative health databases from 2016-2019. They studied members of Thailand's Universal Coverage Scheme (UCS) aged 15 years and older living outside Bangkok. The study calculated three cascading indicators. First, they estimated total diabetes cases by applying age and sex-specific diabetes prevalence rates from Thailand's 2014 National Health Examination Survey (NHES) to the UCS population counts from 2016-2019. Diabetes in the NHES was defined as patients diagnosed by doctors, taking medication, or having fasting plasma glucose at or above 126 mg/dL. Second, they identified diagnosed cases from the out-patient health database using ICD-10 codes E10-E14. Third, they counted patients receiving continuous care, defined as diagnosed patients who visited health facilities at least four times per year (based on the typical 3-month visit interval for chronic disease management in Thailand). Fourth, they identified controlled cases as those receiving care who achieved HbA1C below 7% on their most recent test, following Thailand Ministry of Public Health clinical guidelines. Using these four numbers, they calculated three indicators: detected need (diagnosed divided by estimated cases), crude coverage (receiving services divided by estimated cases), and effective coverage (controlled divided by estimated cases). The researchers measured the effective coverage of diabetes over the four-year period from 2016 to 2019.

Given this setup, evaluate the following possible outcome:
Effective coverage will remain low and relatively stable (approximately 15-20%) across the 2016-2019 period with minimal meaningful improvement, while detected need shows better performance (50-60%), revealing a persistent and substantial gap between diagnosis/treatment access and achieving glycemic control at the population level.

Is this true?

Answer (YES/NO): NO